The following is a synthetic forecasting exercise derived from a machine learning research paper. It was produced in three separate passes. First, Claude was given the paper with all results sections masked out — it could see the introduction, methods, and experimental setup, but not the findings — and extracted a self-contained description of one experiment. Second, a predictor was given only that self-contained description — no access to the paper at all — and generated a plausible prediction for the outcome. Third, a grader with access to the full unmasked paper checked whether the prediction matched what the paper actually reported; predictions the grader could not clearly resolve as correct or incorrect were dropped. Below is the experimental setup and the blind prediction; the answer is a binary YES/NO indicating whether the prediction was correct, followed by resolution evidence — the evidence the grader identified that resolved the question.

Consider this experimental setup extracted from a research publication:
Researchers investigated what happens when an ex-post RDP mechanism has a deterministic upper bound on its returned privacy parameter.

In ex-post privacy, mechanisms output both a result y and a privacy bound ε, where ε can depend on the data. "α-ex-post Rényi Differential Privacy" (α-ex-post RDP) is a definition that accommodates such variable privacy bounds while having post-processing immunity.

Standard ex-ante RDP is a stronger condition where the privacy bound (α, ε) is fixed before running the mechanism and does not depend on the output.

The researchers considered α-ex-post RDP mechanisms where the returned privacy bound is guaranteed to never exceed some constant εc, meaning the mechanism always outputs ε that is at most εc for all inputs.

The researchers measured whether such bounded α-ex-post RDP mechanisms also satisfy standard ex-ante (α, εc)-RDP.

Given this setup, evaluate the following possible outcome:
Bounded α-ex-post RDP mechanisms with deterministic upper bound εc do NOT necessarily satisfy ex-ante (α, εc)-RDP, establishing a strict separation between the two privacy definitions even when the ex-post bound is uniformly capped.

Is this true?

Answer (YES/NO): NO